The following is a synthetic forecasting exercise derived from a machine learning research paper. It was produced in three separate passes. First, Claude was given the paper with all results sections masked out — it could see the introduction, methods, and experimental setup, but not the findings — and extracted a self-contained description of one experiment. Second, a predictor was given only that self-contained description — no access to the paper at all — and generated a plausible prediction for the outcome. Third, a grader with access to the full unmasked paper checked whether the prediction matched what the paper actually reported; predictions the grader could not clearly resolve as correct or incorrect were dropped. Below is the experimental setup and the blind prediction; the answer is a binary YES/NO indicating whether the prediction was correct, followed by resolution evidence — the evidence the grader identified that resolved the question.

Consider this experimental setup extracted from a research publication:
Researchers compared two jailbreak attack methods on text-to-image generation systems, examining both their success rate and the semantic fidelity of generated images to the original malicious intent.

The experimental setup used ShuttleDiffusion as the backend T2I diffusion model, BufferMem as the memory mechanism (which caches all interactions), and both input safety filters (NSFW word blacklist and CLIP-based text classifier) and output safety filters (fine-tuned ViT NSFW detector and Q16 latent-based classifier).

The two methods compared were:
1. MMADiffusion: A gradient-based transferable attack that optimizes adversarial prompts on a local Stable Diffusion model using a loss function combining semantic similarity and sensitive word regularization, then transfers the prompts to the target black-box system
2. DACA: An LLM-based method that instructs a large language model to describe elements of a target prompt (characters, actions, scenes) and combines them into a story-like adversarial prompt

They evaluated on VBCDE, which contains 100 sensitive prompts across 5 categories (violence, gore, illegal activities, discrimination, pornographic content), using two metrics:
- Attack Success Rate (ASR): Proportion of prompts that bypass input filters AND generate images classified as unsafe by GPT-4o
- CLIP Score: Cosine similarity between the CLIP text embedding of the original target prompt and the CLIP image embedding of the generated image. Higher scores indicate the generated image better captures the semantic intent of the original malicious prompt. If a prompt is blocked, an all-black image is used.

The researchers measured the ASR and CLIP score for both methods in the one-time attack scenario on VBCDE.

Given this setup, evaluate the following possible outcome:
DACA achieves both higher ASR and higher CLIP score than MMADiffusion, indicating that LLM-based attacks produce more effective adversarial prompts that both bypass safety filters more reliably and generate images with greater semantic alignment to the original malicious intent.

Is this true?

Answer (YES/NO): NO